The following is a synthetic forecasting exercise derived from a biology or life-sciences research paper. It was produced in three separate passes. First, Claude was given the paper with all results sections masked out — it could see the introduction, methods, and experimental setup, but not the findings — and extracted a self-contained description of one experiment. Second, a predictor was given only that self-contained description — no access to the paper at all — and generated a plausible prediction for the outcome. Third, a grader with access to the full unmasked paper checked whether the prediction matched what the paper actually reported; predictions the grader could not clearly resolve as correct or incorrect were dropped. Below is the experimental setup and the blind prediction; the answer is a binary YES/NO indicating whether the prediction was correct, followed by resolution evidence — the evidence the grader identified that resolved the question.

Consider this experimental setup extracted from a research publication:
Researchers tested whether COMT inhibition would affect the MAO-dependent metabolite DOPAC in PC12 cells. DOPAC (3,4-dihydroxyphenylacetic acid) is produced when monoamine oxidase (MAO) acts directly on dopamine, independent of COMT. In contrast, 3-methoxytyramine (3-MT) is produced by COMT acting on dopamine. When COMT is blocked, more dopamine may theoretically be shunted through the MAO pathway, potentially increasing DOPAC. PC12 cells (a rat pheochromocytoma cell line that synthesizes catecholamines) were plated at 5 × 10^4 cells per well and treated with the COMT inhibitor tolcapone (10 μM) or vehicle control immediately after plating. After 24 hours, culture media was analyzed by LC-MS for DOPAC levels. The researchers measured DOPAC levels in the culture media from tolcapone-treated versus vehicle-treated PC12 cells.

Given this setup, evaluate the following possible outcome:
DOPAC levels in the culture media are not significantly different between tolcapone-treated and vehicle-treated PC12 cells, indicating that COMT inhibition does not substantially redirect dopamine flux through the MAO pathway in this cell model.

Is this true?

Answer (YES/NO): NO